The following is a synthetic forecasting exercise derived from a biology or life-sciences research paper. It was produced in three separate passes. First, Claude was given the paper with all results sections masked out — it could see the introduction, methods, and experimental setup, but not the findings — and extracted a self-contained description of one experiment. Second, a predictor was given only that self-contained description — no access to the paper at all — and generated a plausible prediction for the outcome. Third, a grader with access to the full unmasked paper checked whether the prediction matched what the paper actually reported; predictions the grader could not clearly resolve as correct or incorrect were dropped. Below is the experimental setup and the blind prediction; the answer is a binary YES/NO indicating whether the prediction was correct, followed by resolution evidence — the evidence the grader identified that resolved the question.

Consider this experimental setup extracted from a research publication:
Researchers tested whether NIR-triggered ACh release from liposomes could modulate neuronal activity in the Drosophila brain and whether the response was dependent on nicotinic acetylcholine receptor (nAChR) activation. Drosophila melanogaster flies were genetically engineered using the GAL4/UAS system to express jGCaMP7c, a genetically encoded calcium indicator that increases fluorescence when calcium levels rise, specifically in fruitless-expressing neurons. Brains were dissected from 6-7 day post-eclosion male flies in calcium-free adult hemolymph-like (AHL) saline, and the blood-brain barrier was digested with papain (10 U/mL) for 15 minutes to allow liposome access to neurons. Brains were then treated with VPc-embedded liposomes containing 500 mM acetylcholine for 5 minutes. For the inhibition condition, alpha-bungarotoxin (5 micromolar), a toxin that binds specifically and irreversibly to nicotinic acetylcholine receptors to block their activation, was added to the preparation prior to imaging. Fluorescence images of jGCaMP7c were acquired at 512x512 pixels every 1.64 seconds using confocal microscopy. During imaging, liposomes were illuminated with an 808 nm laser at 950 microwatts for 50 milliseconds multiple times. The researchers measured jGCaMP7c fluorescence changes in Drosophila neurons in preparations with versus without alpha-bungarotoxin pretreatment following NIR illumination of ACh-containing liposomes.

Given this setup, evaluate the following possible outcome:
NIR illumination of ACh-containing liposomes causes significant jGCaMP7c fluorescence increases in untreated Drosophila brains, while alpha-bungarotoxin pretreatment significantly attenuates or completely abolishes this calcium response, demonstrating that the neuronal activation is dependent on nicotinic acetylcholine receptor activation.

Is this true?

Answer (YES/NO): YES